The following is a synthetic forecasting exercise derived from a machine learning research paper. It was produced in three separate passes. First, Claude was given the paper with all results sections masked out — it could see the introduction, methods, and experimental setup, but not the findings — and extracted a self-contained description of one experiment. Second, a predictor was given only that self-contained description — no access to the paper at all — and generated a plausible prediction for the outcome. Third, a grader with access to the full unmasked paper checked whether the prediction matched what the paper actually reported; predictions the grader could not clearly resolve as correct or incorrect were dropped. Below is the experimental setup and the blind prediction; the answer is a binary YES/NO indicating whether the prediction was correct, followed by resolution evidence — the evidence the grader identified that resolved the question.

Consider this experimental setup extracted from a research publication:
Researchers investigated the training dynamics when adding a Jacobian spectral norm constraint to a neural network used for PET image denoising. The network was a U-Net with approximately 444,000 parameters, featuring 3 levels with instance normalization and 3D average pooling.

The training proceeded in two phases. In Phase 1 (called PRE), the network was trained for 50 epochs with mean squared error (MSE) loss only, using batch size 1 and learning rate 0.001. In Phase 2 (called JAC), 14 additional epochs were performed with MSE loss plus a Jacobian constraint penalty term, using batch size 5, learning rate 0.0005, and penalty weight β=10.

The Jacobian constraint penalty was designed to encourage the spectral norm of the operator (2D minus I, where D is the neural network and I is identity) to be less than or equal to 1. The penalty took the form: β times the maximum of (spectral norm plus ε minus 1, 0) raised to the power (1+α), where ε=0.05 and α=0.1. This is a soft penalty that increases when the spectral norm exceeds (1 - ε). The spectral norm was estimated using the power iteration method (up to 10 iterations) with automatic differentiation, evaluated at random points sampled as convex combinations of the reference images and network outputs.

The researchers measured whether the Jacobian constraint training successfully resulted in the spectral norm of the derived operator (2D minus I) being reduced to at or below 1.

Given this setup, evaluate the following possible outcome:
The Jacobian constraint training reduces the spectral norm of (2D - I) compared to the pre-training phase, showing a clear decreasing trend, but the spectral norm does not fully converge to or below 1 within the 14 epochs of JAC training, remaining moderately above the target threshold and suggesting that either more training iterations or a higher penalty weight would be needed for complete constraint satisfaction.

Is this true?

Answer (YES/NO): NO